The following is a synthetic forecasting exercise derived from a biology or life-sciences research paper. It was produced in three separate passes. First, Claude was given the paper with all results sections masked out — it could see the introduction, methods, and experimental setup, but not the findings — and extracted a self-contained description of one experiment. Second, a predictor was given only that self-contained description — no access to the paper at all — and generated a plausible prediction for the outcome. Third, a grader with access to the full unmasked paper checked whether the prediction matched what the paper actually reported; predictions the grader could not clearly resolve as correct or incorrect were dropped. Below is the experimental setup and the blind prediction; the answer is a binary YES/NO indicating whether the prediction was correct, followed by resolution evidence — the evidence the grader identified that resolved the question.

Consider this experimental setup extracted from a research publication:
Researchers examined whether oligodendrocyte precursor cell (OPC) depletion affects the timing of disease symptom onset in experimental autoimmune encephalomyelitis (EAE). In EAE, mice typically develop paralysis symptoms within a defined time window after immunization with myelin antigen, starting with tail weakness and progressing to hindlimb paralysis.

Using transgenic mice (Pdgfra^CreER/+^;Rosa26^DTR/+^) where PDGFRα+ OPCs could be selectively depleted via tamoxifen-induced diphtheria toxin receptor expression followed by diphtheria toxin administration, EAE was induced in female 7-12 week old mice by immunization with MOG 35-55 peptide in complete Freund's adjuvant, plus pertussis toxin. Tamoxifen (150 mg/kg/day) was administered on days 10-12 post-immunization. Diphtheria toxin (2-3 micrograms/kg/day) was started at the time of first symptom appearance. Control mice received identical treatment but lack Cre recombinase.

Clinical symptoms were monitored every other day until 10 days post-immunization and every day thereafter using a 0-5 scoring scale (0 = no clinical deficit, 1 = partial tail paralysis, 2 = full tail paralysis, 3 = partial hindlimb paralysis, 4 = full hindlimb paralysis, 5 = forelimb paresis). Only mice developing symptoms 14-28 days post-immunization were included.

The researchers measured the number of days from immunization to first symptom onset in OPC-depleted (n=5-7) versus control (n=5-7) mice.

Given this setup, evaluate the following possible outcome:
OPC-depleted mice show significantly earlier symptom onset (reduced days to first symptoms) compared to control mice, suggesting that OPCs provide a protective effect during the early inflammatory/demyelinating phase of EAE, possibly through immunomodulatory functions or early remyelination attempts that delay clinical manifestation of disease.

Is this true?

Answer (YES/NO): NO